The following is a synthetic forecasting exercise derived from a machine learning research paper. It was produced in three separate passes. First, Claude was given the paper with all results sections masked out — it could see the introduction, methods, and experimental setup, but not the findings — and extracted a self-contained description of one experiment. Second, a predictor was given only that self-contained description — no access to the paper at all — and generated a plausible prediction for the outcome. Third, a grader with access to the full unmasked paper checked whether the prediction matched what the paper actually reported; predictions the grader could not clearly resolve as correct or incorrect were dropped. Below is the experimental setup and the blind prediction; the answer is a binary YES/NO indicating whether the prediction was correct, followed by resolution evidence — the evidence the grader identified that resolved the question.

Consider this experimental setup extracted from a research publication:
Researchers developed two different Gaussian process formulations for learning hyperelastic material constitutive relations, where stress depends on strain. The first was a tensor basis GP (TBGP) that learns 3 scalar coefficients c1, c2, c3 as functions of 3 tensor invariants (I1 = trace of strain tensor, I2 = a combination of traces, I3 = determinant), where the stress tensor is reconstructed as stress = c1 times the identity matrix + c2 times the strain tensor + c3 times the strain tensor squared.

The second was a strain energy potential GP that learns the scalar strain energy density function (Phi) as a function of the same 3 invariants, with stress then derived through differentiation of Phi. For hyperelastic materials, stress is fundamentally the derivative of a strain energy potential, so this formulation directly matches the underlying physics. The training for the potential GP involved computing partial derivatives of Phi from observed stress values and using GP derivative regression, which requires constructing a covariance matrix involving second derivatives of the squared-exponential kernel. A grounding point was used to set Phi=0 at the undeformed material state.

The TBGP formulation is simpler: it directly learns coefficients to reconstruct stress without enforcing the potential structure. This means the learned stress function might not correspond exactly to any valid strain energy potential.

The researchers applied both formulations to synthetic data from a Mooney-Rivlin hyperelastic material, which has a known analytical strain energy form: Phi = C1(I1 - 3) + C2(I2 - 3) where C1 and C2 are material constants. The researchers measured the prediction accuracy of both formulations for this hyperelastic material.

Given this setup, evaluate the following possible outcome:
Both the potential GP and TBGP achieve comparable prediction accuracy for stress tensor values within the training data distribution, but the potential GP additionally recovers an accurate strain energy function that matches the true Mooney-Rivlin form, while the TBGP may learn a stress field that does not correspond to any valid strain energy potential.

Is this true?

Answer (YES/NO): NO